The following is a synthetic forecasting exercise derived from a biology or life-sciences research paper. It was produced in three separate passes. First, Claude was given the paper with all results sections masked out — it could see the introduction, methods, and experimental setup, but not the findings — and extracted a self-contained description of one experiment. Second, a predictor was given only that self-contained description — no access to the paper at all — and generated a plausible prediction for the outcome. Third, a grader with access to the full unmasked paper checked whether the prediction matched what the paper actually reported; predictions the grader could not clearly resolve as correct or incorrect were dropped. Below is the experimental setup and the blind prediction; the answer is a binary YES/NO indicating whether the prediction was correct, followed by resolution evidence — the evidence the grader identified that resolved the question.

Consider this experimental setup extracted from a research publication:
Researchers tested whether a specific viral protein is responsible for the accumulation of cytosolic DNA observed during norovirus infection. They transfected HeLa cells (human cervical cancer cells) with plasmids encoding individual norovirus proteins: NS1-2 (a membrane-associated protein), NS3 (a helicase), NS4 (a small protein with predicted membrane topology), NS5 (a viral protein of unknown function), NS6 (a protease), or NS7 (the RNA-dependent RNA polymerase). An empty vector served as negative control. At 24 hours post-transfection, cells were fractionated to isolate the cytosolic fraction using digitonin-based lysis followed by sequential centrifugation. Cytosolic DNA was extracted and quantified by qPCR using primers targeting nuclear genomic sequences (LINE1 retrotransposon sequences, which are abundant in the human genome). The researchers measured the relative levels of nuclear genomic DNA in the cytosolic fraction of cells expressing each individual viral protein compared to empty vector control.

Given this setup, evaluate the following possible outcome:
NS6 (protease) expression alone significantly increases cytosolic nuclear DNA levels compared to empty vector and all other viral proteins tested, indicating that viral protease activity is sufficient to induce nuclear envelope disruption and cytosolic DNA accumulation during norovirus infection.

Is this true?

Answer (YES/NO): NO